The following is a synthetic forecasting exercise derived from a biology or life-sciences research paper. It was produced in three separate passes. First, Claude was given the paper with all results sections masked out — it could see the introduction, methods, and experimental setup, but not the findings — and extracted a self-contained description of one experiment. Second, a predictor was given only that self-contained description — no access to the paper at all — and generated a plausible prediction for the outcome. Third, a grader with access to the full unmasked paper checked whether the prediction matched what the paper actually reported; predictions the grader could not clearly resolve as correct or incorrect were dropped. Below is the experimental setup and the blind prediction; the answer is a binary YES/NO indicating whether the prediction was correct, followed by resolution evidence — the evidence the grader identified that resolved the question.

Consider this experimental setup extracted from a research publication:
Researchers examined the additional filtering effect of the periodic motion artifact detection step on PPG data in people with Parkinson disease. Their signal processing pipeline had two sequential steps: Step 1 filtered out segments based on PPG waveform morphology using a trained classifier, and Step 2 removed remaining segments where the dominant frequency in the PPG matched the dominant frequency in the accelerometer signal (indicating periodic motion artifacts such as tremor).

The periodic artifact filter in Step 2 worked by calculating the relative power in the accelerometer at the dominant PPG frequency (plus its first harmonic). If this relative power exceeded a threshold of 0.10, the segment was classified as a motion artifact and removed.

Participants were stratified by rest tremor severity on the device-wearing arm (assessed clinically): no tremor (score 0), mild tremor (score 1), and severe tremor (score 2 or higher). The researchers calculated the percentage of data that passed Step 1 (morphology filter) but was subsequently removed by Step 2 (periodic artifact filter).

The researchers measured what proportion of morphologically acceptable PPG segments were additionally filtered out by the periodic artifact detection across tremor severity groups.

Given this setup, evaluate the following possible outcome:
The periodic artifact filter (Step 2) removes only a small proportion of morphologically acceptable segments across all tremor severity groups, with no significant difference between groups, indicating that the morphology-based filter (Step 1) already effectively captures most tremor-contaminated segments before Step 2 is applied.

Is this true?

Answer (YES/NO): NO